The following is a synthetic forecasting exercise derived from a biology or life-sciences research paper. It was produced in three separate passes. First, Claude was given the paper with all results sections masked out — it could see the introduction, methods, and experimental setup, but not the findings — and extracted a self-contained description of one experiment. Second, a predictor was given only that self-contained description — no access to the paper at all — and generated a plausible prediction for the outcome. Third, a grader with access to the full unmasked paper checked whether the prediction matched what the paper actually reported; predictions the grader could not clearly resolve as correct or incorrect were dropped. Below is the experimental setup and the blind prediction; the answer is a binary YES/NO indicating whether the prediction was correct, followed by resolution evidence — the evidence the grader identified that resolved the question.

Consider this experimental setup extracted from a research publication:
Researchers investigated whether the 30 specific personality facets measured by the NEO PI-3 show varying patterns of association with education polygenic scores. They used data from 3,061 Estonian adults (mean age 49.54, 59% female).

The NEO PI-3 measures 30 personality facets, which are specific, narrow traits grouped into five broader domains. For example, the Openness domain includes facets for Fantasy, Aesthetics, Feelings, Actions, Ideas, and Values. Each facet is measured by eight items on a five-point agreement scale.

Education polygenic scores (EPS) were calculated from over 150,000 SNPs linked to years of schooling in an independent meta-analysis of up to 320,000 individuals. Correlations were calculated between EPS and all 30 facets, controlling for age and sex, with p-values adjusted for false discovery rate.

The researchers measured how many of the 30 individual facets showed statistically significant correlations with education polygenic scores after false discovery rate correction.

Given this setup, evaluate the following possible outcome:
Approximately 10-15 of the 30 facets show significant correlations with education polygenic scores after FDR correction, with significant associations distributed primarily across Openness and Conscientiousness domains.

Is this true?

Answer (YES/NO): NO